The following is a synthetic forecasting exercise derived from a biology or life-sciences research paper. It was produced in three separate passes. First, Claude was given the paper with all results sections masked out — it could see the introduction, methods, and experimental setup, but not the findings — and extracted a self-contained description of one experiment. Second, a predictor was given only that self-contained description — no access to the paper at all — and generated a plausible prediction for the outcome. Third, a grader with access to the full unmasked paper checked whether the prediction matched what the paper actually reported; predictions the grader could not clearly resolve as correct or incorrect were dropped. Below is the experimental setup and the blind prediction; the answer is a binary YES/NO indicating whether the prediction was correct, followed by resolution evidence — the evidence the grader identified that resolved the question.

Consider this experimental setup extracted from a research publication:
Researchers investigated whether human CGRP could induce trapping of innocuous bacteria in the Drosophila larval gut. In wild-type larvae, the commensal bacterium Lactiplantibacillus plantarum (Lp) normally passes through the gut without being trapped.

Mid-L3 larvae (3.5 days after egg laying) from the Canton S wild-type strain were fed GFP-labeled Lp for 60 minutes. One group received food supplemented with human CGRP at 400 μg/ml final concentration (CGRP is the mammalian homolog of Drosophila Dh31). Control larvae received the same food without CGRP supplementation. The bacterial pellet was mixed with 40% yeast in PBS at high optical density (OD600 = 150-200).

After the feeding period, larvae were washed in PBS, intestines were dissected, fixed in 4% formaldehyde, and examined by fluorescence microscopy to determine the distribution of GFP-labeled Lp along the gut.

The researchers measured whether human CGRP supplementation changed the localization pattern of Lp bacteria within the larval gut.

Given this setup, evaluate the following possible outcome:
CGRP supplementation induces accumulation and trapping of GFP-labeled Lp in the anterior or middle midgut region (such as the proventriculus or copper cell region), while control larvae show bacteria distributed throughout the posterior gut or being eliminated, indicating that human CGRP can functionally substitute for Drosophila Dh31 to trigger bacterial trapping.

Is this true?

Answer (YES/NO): YES